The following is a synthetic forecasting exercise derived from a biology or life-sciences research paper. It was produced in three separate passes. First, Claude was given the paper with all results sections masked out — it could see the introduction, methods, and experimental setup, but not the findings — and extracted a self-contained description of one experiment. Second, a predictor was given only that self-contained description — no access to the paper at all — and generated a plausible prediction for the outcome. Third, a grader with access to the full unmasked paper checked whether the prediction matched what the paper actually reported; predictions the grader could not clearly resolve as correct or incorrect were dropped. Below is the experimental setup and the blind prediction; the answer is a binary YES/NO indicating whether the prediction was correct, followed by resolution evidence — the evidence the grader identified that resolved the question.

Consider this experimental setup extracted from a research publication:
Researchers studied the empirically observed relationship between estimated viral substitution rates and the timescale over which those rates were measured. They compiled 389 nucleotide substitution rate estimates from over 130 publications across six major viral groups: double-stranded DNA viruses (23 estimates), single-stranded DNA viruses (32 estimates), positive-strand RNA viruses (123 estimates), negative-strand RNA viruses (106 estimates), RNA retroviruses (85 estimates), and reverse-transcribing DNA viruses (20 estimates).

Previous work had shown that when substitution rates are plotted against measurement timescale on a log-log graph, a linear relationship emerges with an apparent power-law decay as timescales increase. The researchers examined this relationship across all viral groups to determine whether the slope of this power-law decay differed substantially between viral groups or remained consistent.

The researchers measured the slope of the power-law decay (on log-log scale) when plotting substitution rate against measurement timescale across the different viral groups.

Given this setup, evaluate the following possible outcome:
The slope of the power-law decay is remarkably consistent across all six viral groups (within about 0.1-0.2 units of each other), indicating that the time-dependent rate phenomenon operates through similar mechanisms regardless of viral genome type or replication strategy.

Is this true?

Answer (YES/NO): YES